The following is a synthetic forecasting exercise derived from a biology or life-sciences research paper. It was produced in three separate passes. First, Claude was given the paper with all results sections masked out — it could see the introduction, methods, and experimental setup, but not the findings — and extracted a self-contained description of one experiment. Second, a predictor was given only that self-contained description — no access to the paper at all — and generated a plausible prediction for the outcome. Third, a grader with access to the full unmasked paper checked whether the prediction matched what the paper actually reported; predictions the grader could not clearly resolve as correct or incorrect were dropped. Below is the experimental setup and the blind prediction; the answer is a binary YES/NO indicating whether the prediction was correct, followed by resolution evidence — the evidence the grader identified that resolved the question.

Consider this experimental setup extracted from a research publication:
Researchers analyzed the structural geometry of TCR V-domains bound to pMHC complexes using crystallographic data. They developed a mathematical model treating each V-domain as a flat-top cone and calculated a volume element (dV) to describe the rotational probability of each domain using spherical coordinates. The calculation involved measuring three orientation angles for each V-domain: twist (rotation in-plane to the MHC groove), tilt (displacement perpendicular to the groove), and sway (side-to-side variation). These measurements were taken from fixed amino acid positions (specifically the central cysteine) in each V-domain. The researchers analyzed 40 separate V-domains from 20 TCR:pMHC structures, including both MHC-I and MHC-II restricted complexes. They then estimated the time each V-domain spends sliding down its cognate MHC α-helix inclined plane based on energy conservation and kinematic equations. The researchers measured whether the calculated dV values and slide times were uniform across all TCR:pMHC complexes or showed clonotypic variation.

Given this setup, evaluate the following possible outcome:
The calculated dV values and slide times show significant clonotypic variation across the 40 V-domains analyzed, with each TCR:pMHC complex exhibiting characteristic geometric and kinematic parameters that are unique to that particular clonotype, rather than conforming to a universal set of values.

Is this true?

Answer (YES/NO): YES